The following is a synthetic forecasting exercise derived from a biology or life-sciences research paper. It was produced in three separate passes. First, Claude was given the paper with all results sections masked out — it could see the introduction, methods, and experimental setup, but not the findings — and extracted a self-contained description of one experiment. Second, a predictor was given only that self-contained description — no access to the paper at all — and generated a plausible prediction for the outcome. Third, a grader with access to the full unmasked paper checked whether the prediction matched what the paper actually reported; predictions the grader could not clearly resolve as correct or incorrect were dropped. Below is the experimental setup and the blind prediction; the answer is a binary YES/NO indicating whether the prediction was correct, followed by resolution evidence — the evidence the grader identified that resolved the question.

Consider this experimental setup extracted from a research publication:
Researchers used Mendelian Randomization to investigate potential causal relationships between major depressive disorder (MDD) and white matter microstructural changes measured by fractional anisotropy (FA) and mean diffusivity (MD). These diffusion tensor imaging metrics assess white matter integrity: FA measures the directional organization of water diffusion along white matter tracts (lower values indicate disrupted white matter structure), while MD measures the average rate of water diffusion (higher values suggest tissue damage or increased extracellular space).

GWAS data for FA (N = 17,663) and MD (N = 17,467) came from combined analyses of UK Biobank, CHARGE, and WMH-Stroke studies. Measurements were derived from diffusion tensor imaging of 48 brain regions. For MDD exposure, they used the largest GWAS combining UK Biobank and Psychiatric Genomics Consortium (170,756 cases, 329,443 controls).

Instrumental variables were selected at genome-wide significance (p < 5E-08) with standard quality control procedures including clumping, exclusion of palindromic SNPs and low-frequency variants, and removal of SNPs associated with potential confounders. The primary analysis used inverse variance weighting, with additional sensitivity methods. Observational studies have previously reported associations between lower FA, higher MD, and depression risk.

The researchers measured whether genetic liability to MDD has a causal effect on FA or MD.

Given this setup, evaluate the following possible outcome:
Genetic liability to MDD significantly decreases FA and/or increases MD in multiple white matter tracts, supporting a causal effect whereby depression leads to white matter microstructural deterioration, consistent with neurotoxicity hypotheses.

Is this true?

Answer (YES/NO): YES